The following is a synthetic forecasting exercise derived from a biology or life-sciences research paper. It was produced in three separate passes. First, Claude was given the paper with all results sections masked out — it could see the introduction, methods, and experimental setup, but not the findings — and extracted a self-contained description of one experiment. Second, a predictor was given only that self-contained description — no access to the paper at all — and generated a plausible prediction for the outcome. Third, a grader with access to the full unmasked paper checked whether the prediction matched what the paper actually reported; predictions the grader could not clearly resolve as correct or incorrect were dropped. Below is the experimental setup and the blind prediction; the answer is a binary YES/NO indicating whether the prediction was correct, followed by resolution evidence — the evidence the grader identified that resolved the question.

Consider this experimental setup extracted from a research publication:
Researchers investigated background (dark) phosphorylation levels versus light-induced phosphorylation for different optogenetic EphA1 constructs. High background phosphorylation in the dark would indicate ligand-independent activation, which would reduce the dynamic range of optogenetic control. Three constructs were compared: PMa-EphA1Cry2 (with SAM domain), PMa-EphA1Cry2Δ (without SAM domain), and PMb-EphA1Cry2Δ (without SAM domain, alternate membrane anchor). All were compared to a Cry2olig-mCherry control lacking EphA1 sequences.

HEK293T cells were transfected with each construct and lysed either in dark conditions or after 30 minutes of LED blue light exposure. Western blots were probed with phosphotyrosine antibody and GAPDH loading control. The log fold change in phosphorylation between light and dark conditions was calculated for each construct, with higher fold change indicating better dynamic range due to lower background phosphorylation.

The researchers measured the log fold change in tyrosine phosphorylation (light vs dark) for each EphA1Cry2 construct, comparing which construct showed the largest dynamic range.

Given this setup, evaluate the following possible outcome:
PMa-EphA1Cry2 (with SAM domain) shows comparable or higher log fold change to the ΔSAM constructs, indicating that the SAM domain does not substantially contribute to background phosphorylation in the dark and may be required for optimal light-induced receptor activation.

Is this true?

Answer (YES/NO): NO